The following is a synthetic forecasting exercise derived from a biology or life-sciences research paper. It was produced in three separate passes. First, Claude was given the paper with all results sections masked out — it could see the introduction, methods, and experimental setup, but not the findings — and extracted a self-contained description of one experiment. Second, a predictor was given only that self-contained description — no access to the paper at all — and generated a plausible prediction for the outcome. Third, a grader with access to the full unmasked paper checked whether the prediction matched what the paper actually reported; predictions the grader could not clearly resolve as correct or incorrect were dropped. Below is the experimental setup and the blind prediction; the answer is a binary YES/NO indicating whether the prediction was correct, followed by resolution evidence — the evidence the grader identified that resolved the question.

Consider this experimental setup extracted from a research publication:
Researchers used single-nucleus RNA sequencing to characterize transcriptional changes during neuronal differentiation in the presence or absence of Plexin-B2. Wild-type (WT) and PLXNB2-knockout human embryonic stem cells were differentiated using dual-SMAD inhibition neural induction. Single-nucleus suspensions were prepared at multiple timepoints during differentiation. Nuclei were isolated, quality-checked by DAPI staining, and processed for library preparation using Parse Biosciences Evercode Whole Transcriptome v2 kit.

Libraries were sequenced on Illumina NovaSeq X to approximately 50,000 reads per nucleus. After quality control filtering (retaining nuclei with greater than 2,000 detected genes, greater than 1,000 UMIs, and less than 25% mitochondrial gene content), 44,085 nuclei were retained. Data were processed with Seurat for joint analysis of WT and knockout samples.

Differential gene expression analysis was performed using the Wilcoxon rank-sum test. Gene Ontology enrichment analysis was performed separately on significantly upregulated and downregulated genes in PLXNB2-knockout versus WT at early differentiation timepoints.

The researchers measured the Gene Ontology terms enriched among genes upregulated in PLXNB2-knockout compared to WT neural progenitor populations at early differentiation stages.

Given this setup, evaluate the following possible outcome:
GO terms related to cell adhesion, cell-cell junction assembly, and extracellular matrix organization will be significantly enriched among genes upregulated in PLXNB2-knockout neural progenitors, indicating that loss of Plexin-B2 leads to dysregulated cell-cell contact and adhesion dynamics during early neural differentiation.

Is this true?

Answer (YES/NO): NO